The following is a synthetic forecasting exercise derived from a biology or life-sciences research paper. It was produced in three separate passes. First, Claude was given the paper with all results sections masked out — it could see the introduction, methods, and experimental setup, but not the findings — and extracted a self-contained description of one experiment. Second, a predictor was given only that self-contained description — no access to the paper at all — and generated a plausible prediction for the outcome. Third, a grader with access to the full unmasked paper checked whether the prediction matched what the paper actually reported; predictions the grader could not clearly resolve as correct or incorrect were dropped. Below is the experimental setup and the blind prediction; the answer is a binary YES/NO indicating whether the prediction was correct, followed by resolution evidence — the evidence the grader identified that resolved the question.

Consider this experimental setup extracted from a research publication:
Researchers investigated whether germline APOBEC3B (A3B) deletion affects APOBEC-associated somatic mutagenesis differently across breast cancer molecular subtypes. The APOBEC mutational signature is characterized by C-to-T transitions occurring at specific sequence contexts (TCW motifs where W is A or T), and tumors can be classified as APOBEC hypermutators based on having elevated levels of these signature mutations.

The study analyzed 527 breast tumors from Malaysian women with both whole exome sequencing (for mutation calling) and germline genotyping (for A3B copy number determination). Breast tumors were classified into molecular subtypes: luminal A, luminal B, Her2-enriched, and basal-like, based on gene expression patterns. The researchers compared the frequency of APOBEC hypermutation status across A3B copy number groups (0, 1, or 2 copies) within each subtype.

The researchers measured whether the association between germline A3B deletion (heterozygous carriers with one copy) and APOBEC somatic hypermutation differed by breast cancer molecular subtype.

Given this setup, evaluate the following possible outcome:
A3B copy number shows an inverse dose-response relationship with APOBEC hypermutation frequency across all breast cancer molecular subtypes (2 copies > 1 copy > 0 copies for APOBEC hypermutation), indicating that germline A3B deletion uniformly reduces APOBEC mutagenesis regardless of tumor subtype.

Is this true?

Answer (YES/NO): NO